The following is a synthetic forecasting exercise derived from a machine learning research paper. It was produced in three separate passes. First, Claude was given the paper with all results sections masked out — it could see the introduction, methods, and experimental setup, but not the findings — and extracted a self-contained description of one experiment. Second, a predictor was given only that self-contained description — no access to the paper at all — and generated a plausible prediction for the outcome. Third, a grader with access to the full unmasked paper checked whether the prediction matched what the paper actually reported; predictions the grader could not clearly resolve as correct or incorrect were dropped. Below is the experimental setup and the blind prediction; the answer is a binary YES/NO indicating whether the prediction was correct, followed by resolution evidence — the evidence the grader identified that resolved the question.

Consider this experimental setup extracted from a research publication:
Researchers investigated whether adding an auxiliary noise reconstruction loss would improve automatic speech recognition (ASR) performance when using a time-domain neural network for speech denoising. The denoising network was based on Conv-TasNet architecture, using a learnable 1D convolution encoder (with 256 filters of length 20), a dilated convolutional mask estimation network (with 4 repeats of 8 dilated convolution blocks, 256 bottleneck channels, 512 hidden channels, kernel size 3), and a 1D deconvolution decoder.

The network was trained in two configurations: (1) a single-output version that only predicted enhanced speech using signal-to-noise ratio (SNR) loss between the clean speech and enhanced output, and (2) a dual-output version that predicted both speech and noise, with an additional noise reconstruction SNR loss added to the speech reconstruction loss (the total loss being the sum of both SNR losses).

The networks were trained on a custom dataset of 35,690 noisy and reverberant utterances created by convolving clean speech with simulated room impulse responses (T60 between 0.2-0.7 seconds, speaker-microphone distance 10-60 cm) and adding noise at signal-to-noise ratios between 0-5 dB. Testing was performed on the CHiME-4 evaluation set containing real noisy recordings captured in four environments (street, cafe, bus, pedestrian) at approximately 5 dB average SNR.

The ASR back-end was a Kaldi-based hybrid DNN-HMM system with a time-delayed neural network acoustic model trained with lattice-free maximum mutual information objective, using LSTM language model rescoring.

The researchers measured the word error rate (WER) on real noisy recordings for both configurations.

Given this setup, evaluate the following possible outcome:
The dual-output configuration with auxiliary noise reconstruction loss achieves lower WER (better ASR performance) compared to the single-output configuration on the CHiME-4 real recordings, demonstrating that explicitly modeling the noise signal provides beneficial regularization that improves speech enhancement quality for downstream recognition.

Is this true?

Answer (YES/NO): YES